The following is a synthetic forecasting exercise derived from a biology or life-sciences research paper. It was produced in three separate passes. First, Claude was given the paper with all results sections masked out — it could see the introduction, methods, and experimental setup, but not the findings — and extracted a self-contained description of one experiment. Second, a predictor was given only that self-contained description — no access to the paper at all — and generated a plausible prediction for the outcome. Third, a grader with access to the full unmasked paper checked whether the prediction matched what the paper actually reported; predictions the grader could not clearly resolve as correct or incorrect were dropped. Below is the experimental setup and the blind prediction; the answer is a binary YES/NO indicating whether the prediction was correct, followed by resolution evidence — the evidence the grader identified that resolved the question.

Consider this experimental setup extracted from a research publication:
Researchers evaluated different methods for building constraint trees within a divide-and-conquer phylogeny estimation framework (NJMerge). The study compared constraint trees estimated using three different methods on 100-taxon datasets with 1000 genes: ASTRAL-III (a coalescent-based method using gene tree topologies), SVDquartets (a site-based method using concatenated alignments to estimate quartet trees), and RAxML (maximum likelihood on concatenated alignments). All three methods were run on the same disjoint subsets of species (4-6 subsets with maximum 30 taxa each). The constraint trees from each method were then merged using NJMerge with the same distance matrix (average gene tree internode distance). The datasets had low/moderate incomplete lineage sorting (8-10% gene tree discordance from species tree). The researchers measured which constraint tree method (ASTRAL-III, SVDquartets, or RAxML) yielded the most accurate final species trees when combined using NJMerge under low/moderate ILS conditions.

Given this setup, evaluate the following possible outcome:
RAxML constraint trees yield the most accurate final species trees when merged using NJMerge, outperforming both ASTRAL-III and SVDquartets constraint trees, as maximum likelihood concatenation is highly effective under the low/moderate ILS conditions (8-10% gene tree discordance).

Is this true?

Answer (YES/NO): YES